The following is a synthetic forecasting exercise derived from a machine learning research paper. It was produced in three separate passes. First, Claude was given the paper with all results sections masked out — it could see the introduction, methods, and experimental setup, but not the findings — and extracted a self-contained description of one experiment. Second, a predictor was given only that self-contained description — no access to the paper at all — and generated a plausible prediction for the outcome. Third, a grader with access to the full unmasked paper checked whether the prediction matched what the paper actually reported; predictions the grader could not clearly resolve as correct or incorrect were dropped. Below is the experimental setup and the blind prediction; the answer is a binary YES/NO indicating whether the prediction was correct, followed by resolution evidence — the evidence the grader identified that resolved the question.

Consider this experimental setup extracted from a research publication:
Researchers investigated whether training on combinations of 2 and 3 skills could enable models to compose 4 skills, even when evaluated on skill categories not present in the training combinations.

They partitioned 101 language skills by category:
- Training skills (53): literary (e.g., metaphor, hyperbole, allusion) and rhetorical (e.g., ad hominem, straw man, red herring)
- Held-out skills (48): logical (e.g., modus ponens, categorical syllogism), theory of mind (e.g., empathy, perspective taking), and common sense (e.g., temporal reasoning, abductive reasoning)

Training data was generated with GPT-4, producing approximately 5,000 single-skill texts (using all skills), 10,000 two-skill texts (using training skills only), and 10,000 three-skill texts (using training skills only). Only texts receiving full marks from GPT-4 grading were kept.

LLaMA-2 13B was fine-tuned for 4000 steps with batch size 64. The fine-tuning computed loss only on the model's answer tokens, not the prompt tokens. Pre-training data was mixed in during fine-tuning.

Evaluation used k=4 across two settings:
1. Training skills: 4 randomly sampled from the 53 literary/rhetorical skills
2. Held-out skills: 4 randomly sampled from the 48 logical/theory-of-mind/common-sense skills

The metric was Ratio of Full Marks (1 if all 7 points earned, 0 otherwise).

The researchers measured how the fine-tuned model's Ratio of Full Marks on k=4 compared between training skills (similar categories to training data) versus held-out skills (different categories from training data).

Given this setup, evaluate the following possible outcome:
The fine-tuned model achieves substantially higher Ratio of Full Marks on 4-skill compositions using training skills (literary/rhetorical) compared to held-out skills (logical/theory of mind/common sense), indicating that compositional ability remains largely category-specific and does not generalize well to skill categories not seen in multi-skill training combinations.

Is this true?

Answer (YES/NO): NO